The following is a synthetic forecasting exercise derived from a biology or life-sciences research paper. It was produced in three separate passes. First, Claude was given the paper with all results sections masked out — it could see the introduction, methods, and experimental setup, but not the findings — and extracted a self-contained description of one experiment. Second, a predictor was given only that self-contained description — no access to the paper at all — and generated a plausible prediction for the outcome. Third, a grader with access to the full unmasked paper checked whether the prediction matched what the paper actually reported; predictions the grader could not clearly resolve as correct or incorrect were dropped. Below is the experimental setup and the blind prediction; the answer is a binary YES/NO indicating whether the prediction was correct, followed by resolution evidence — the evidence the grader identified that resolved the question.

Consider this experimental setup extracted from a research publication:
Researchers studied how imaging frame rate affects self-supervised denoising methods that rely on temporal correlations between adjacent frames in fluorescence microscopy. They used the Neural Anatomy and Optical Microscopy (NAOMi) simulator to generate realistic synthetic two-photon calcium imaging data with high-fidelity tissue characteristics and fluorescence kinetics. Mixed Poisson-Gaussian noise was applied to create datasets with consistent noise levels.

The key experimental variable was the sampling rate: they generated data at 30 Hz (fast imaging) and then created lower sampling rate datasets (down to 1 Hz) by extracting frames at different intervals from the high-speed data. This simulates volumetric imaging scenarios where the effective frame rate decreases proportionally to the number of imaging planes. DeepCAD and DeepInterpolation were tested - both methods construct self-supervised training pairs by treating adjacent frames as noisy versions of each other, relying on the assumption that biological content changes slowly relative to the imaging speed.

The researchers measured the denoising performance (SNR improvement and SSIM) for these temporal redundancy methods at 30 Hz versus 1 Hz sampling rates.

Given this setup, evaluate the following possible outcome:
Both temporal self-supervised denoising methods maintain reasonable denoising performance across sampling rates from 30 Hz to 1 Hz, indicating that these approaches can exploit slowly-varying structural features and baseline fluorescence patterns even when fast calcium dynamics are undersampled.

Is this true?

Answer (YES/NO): NO